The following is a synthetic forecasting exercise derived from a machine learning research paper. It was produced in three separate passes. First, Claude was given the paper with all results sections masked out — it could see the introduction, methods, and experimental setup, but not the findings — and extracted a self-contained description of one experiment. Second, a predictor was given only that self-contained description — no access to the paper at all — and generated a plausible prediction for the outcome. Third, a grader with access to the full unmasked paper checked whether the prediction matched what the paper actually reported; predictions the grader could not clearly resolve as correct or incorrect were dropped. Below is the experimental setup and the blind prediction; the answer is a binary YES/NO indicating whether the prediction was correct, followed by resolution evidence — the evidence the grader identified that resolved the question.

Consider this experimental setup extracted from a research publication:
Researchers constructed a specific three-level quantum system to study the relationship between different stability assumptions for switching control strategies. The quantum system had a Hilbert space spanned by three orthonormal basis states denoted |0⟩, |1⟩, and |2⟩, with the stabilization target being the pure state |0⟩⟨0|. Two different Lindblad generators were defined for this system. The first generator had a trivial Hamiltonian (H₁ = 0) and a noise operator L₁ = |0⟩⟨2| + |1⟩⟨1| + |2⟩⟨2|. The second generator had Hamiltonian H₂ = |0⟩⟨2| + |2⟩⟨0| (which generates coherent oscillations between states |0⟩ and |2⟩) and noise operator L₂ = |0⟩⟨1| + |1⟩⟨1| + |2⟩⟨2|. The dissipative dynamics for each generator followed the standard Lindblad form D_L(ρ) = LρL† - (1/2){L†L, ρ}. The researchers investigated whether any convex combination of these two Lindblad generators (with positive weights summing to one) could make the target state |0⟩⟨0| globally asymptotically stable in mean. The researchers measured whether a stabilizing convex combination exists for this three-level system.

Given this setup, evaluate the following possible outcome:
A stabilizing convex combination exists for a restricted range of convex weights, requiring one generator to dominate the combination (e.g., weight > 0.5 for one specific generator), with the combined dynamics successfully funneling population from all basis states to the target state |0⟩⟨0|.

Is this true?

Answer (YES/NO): NO